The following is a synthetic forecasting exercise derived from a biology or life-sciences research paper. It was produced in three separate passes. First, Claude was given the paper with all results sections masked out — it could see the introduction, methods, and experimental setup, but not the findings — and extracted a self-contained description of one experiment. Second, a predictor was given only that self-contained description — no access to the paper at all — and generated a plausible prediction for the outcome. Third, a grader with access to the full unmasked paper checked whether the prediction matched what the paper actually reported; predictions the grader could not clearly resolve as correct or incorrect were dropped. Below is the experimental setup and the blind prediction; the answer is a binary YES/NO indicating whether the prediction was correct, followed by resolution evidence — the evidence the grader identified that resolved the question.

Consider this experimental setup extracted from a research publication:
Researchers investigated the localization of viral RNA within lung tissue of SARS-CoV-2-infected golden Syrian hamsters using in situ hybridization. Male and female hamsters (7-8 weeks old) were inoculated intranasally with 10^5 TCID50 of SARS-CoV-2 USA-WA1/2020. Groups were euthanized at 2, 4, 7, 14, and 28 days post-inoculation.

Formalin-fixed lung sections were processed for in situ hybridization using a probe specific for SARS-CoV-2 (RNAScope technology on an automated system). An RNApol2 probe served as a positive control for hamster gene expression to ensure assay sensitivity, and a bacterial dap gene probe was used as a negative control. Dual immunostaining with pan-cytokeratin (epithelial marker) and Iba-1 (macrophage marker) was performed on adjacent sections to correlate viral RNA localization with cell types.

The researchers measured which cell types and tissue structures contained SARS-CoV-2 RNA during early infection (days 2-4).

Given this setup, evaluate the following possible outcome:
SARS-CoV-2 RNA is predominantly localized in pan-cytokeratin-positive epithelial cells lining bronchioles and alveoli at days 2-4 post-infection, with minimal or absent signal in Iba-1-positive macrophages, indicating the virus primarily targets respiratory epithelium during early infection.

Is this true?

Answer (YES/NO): NO